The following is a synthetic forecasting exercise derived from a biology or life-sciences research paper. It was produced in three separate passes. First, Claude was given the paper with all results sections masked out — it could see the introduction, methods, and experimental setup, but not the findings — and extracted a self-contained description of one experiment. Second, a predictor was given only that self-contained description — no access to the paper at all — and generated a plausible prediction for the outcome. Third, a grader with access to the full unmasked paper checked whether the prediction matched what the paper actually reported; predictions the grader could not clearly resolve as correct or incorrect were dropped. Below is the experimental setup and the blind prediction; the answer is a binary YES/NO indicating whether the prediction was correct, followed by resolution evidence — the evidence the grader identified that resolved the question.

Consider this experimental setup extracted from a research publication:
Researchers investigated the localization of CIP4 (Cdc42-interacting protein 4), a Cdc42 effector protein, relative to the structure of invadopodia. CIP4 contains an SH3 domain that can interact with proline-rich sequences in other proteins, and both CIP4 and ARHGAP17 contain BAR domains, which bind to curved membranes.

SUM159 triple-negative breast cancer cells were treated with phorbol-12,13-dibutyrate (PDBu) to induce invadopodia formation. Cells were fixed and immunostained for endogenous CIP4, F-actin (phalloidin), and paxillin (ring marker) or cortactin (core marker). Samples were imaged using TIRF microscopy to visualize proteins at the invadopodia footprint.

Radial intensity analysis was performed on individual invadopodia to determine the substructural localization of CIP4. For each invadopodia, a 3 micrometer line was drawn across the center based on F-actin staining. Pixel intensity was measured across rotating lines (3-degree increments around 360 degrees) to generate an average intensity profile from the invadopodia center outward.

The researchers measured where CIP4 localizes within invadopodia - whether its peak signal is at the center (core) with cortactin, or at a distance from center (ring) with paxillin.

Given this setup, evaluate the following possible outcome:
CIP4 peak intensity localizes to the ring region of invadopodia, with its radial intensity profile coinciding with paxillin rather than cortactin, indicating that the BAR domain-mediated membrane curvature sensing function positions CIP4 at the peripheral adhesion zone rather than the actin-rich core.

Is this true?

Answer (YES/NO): NO